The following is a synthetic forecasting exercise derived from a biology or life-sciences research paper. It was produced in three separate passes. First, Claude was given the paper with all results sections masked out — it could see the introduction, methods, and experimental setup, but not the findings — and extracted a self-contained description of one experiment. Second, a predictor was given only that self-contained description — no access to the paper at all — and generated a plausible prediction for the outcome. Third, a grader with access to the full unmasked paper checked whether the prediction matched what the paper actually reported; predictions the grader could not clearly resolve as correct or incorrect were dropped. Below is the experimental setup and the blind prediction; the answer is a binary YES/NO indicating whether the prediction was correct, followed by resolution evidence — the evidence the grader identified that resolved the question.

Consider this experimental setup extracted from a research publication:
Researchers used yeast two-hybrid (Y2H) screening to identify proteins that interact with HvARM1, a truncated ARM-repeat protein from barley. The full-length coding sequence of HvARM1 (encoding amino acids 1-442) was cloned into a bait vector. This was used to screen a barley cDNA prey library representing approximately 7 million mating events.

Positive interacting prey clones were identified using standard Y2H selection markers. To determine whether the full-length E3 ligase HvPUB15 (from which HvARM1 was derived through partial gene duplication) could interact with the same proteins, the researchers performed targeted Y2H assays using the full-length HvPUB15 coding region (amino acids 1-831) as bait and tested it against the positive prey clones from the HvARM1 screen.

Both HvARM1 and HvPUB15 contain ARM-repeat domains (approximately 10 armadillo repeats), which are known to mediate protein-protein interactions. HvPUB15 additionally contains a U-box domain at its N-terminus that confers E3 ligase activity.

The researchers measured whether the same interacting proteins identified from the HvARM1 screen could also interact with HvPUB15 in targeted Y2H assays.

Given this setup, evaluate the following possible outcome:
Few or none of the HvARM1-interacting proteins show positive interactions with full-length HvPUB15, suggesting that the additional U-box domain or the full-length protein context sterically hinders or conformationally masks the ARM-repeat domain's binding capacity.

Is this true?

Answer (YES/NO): NO